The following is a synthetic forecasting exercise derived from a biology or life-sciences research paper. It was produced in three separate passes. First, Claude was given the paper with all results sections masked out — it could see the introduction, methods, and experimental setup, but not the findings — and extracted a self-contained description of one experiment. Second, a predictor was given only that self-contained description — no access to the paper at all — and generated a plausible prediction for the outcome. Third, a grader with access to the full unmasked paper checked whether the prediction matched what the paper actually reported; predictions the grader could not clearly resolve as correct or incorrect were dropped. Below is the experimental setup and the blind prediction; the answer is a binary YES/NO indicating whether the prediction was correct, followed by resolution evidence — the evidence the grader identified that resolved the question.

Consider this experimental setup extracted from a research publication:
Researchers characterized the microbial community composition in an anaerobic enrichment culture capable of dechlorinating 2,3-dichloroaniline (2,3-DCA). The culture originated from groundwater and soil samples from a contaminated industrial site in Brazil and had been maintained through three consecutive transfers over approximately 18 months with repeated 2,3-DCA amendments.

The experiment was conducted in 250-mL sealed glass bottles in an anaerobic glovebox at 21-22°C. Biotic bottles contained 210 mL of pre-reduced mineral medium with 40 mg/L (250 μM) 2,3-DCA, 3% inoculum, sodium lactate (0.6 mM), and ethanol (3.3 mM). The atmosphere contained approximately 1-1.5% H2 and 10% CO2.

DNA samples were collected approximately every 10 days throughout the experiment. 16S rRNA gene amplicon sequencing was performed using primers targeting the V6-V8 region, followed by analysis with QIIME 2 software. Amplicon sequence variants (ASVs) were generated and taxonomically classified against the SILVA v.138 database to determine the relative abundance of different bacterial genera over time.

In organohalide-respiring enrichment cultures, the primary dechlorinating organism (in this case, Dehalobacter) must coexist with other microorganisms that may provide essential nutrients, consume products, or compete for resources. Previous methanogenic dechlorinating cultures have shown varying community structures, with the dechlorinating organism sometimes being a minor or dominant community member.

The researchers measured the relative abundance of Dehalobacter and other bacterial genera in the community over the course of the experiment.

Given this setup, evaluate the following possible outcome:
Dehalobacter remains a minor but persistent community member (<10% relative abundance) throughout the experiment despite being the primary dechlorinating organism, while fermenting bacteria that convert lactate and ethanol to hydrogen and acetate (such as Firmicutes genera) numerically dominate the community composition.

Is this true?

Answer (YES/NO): NO